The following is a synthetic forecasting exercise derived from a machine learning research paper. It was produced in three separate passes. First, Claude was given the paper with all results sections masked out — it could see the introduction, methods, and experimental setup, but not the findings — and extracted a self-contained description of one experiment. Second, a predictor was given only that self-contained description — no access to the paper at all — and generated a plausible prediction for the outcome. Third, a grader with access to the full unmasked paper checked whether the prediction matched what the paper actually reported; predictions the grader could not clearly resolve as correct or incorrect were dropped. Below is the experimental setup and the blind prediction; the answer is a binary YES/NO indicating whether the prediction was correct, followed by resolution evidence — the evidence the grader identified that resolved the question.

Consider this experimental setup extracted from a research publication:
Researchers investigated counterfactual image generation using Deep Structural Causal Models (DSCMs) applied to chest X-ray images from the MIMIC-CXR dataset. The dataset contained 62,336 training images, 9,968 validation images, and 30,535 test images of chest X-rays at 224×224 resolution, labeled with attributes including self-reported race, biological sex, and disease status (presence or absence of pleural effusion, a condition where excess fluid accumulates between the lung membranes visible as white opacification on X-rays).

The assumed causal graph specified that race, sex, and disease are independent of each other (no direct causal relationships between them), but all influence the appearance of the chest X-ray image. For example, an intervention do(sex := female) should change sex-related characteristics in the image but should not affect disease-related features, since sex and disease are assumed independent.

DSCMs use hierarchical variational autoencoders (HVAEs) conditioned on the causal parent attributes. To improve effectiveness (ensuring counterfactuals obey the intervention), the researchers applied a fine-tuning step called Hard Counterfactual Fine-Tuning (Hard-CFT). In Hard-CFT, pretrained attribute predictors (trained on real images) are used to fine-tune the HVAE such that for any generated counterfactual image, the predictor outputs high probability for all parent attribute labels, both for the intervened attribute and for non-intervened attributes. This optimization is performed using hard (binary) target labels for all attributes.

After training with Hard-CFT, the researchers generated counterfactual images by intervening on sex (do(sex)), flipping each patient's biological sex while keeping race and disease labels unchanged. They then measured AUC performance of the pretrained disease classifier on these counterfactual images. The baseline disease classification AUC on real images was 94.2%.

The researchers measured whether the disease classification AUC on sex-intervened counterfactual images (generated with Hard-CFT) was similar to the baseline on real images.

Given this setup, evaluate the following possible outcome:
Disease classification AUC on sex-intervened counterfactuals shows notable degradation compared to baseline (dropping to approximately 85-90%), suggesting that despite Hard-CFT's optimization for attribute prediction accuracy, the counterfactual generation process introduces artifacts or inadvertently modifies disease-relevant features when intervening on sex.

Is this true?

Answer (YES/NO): NO